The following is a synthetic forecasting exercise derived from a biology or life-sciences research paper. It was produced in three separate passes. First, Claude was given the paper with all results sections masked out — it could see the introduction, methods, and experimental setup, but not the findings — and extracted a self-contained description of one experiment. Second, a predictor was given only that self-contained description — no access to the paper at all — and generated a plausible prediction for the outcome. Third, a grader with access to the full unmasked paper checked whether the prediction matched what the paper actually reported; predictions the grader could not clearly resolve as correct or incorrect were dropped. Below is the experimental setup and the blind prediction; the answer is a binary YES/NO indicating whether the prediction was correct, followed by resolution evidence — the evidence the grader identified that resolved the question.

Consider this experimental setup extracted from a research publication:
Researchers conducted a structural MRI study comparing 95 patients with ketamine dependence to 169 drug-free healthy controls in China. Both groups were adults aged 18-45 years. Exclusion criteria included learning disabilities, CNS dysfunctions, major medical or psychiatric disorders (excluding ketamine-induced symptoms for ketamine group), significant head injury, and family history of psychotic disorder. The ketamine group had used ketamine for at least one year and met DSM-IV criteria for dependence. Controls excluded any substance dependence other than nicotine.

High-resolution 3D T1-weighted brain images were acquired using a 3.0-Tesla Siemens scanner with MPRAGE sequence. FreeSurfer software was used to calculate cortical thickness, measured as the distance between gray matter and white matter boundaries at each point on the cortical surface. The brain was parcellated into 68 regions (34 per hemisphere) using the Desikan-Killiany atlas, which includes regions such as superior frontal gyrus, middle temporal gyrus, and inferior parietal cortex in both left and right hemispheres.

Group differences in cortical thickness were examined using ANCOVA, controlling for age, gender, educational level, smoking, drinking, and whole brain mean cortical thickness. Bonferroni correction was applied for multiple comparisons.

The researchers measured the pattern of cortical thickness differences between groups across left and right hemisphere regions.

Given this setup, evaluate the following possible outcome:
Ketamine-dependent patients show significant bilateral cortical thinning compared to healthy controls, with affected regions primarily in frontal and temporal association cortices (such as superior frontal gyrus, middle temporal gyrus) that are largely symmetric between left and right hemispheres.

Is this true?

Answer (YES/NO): NO